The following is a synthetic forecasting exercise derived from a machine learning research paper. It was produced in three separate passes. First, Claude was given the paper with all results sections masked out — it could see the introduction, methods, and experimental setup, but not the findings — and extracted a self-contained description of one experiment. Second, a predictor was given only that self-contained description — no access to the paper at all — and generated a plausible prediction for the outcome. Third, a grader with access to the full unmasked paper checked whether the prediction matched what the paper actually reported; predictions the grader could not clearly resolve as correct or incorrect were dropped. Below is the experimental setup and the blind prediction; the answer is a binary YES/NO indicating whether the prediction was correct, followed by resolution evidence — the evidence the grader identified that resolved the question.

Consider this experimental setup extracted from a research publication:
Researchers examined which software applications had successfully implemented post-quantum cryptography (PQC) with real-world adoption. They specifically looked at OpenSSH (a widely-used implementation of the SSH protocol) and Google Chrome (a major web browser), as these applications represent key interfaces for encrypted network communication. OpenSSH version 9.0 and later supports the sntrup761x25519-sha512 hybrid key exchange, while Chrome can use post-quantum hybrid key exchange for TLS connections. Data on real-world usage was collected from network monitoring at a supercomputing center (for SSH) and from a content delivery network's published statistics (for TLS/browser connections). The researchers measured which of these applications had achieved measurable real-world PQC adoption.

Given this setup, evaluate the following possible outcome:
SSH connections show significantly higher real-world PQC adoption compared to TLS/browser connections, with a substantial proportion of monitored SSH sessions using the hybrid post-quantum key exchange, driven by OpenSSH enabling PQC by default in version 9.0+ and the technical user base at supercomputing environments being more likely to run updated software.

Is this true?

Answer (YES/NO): NO